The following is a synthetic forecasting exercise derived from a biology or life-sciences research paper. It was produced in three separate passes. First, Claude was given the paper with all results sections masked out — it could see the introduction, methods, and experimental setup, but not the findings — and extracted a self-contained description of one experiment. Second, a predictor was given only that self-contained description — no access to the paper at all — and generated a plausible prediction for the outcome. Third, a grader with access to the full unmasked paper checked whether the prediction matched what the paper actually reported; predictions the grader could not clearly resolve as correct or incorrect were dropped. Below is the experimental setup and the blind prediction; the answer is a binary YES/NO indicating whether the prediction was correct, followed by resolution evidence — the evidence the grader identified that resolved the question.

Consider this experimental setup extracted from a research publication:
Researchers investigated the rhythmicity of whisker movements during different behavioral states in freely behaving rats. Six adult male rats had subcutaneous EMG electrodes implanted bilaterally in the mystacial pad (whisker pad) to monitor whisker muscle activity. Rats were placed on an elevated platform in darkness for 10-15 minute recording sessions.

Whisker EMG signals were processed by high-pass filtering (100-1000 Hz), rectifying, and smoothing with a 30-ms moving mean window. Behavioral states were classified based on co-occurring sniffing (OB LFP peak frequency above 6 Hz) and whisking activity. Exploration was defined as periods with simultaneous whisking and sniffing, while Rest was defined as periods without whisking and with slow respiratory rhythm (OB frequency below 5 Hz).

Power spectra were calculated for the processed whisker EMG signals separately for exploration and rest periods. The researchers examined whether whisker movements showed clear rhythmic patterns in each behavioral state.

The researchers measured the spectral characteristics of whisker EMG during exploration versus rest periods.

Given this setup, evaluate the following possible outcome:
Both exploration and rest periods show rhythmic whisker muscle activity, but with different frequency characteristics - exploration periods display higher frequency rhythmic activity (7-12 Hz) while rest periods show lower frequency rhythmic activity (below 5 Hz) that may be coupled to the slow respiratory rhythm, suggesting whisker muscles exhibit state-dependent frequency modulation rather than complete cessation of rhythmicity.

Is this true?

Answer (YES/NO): NO